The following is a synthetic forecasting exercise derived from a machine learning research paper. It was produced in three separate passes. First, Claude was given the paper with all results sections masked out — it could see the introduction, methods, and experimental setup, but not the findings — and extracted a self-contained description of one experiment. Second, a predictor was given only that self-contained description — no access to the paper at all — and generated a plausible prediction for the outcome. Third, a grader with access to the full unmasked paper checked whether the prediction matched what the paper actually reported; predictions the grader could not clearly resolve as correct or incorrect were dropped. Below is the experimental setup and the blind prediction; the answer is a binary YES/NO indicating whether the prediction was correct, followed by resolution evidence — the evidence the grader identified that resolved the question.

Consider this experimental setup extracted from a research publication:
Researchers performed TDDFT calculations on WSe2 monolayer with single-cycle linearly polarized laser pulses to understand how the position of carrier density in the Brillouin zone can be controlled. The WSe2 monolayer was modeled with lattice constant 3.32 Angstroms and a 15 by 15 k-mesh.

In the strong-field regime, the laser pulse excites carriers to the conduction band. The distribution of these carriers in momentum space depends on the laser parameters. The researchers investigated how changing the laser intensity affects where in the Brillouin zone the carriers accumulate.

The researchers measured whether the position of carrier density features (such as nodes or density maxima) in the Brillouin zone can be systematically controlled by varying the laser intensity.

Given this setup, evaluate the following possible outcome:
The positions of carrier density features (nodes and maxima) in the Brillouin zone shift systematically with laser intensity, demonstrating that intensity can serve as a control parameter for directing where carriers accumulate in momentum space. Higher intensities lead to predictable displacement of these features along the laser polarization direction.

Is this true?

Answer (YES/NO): YES